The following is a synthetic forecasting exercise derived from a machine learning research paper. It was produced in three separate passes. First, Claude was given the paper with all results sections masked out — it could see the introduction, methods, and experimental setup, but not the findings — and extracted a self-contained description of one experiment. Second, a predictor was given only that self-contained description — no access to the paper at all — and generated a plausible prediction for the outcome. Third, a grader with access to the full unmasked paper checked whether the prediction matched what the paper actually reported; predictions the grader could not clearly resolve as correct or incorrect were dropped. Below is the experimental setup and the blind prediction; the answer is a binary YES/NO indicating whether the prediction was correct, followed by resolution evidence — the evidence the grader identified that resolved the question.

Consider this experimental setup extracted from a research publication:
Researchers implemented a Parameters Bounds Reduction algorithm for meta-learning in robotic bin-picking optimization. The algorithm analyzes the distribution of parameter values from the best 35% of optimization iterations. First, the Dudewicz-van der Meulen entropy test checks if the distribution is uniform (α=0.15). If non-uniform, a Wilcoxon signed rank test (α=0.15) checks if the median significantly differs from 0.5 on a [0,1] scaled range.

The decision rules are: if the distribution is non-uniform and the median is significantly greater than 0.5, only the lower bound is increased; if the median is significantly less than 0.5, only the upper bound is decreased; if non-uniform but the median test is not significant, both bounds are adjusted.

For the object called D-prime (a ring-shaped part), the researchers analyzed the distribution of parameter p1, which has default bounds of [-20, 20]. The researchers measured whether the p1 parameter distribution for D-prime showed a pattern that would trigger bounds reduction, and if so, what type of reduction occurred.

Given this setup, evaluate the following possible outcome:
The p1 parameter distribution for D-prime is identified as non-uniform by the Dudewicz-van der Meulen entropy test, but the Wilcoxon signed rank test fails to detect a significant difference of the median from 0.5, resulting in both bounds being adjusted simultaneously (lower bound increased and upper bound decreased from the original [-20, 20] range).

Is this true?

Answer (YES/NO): YES